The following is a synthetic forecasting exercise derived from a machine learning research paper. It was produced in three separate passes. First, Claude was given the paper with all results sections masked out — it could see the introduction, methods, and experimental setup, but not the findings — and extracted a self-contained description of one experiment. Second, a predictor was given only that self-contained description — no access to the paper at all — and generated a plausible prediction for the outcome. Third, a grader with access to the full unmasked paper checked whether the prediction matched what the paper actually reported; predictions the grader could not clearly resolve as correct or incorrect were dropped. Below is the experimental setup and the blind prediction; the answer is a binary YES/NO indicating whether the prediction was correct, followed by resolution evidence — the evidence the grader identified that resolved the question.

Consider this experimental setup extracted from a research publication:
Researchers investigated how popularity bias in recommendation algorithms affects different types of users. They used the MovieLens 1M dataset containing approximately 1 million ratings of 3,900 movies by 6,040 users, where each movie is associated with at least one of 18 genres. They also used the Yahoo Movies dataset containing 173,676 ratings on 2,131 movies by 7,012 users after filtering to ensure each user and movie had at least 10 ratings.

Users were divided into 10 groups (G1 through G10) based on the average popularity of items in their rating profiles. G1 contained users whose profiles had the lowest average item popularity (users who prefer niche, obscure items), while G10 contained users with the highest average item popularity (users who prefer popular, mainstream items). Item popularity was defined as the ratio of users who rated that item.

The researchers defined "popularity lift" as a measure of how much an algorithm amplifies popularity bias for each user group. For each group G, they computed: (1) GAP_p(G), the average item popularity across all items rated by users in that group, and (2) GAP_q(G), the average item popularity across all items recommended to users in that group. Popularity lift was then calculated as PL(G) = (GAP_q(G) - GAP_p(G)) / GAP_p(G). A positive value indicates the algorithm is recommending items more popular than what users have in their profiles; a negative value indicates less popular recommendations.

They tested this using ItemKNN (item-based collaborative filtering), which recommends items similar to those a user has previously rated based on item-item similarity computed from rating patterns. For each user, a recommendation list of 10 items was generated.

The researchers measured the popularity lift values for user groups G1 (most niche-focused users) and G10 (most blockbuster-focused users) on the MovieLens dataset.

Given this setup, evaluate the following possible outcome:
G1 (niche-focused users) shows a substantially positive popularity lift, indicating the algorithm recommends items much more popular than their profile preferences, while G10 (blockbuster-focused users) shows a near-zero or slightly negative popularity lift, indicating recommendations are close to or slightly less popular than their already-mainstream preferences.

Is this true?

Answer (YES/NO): NO